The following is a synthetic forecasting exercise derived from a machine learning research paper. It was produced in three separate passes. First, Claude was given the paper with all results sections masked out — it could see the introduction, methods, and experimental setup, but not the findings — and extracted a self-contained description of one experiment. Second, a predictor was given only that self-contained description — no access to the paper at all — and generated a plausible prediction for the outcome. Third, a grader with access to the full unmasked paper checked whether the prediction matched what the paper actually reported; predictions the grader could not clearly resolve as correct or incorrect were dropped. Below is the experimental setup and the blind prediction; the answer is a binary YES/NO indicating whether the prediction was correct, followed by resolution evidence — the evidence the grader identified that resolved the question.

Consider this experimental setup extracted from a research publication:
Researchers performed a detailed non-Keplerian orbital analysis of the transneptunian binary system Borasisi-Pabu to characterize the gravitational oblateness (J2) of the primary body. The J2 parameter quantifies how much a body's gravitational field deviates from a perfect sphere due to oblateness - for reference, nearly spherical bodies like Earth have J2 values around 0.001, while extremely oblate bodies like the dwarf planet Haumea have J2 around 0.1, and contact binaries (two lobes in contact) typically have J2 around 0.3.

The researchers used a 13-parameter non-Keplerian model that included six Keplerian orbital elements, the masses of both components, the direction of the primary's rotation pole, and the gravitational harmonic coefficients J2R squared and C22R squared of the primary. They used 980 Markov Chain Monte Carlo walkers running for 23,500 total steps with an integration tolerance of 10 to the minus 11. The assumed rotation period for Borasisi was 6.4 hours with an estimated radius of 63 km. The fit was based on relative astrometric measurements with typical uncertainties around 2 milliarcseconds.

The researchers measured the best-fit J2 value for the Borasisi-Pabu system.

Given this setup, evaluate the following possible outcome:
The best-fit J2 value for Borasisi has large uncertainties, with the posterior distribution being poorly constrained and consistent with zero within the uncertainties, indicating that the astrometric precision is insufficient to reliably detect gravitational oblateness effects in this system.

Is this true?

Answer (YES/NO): NO